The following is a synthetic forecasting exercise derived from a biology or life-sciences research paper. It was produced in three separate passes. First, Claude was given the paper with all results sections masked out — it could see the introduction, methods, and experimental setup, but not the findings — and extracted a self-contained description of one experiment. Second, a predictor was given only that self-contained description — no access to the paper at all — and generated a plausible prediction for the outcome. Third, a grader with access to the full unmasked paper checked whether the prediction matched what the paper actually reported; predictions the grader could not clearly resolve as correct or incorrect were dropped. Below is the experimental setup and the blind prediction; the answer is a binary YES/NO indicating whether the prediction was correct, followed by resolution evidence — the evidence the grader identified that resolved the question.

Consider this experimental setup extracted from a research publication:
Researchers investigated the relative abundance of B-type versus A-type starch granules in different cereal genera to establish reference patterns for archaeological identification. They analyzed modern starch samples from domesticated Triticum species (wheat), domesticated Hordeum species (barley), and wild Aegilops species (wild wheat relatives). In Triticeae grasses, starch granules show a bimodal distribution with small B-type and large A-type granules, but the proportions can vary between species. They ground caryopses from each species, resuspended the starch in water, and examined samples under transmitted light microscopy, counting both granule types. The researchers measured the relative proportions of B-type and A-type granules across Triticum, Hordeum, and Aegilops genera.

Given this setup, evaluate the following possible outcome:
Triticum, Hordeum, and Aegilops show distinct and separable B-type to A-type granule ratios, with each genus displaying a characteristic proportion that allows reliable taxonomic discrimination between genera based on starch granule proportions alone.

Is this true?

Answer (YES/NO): NO